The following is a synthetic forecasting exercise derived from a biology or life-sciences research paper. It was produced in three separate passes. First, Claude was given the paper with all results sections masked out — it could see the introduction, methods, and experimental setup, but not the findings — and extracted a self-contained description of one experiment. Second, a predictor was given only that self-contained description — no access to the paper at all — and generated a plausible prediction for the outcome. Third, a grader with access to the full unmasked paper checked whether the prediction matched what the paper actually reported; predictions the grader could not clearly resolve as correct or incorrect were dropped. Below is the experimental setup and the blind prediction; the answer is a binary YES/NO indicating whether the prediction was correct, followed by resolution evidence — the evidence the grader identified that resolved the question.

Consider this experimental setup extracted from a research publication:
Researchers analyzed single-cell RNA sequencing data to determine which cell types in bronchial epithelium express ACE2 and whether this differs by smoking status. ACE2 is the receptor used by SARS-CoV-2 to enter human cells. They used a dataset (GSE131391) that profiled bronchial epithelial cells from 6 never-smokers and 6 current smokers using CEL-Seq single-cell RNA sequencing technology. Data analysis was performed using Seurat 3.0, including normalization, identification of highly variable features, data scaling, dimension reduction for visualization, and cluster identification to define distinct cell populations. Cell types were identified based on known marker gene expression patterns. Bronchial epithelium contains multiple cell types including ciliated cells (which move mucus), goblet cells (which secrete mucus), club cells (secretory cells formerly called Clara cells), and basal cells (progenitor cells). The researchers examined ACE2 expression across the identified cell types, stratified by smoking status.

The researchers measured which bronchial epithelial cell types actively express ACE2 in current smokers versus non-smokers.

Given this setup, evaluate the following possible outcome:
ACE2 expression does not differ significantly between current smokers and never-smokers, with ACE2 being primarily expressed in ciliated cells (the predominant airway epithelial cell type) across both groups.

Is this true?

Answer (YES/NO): NO